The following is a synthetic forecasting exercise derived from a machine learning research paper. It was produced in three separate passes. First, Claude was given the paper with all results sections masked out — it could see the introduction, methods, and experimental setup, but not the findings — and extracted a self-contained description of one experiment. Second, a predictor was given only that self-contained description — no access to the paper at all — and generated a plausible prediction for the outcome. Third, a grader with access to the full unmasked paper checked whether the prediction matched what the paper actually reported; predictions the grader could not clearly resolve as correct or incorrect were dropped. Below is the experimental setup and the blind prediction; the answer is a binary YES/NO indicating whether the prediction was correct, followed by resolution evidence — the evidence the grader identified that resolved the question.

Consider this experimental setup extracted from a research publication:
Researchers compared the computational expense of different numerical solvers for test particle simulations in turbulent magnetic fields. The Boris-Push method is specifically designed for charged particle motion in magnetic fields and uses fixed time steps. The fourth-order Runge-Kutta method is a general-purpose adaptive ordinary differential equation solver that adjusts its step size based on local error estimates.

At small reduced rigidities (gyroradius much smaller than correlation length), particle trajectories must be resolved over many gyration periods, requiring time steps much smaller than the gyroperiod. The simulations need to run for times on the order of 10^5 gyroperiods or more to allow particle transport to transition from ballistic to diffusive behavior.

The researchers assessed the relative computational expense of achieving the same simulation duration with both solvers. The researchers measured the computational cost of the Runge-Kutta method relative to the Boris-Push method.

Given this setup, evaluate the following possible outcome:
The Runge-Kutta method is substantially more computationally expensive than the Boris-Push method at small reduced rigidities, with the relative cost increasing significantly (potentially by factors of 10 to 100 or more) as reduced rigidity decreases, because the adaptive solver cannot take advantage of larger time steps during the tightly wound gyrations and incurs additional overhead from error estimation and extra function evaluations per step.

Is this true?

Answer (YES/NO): YES